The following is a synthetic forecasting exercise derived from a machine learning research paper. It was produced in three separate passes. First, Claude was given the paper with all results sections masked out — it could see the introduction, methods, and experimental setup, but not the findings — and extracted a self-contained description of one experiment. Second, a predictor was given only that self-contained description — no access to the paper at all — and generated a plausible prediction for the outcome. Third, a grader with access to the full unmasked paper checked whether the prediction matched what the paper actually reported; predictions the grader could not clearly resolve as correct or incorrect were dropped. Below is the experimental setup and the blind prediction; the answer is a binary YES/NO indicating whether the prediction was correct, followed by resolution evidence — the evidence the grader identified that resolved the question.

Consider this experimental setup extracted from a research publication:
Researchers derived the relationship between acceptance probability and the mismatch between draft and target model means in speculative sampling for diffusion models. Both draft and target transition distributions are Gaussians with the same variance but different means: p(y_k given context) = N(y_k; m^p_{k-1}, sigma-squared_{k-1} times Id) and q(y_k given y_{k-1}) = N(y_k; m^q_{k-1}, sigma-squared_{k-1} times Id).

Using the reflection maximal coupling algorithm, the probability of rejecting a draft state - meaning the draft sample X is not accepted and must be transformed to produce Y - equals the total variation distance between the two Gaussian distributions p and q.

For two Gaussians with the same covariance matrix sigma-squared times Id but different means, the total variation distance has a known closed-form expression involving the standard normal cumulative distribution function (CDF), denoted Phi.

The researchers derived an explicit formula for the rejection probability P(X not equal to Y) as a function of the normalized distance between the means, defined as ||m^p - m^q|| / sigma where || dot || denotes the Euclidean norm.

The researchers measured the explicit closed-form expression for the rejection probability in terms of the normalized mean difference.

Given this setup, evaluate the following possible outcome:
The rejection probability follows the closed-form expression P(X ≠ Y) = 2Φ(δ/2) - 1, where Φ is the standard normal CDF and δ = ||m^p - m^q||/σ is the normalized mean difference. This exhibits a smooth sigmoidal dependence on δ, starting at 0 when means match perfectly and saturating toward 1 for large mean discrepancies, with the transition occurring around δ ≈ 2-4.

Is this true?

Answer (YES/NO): YES